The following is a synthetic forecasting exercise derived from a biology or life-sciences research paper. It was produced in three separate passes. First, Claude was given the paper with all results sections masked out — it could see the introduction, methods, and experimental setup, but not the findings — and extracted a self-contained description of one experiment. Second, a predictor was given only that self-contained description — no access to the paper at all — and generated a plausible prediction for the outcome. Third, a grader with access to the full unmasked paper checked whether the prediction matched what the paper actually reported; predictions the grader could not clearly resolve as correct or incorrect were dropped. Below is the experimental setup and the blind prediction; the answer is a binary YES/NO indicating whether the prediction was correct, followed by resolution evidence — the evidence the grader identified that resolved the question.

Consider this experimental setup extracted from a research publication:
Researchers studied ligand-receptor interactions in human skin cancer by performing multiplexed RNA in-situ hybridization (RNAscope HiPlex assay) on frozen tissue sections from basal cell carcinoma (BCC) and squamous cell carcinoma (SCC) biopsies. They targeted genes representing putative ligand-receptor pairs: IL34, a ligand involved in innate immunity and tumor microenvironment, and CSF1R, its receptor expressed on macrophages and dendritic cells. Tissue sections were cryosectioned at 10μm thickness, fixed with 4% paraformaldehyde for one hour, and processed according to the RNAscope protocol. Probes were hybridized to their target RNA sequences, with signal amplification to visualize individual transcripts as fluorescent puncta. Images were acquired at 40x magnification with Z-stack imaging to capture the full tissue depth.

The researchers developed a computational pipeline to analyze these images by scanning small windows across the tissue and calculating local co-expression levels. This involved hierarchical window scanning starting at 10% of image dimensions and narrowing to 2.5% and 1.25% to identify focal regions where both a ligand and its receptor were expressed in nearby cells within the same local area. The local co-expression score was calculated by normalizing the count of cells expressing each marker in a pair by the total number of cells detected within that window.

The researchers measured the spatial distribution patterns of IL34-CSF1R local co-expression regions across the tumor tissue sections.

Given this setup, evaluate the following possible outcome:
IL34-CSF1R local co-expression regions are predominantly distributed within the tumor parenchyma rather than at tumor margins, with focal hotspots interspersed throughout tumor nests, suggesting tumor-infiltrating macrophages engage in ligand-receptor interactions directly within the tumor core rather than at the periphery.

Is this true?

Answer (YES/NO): NO